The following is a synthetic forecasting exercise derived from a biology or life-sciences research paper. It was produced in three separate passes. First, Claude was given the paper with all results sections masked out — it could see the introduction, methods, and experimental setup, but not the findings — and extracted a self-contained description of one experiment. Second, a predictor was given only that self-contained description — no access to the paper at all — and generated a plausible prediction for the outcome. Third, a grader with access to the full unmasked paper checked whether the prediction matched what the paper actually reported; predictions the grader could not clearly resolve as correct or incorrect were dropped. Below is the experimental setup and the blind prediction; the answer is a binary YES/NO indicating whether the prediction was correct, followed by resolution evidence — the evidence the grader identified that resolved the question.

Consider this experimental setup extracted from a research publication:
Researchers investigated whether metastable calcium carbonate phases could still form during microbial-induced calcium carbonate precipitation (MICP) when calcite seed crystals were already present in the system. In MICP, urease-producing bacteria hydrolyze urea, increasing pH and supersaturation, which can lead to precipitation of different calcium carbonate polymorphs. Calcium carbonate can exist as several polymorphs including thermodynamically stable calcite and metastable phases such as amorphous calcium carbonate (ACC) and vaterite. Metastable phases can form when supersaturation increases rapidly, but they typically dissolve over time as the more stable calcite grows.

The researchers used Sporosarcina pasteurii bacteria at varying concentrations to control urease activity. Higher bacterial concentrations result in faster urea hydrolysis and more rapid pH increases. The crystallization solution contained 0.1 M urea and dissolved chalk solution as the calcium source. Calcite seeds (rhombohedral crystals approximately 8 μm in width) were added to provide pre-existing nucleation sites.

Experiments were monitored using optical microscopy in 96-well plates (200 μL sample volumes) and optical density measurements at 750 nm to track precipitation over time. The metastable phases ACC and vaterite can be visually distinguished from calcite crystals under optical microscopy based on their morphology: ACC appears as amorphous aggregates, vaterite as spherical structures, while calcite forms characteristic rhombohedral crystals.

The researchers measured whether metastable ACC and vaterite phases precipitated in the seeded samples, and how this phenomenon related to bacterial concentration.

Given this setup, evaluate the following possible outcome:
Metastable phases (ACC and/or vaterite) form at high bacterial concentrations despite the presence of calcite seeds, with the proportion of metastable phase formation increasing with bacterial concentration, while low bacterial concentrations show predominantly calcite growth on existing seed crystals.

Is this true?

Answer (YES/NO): YES